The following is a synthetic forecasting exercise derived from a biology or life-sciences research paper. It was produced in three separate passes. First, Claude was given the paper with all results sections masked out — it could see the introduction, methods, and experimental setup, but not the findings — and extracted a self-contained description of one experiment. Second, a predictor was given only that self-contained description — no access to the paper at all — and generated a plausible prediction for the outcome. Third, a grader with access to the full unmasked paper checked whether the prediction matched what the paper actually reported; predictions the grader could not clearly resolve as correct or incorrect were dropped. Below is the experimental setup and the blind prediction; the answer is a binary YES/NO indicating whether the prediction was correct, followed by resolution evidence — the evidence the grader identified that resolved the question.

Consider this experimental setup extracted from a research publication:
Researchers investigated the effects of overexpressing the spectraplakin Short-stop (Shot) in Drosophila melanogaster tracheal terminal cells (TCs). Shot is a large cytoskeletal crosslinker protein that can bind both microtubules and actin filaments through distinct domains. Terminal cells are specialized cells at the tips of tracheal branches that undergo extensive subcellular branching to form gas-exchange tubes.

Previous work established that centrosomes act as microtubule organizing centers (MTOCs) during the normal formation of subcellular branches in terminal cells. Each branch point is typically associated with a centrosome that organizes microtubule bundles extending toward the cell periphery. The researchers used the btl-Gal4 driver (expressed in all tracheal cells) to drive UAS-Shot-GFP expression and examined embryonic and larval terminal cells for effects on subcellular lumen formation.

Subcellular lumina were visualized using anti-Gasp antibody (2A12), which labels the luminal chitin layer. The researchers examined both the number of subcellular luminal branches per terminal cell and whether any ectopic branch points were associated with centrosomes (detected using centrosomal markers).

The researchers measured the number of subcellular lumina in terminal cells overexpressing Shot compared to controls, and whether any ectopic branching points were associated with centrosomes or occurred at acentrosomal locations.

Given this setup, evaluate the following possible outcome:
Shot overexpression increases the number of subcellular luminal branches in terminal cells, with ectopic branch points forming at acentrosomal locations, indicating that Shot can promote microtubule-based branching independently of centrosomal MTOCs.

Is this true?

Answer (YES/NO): YES